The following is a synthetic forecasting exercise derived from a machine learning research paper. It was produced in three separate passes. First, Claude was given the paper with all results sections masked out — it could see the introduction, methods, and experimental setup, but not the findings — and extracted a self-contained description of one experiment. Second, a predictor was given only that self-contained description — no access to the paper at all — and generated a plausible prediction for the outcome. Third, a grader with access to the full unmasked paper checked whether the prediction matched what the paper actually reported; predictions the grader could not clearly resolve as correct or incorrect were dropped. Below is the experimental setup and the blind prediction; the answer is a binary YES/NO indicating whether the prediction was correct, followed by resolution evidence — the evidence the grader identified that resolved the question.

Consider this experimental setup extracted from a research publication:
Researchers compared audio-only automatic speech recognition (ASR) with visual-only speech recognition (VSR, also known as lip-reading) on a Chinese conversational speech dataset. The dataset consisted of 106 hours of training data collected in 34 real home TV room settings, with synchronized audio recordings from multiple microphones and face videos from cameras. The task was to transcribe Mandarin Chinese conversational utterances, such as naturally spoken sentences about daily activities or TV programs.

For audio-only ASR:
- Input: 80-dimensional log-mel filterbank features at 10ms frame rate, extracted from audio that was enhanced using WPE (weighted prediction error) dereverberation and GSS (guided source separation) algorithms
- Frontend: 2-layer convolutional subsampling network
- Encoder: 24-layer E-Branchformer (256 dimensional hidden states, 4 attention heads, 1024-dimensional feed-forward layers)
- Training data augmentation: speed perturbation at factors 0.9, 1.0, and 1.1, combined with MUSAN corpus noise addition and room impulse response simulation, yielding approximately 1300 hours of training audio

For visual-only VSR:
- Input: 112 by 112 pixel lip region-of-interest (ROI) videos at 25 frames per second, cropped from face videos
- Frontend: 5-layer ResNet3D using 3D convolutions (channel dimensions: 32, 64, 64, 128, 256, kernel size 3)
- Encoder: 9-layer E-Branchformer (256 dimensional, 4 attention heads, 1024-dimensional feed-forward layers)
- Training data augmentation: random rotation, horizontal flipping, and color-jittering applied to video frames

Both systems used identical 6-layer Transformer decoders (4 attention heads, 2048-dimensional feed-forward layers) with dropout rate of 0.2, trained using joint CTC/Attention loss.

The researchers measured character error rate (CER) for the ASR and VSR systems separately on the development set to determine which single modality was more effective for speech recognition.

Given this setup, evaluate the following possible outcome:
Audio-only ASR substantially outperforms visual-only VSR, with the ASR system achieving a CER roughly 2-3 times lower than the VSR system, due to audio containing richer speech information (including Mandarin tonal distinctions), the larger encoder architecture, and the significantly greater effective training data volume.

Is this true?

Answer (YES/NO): NO